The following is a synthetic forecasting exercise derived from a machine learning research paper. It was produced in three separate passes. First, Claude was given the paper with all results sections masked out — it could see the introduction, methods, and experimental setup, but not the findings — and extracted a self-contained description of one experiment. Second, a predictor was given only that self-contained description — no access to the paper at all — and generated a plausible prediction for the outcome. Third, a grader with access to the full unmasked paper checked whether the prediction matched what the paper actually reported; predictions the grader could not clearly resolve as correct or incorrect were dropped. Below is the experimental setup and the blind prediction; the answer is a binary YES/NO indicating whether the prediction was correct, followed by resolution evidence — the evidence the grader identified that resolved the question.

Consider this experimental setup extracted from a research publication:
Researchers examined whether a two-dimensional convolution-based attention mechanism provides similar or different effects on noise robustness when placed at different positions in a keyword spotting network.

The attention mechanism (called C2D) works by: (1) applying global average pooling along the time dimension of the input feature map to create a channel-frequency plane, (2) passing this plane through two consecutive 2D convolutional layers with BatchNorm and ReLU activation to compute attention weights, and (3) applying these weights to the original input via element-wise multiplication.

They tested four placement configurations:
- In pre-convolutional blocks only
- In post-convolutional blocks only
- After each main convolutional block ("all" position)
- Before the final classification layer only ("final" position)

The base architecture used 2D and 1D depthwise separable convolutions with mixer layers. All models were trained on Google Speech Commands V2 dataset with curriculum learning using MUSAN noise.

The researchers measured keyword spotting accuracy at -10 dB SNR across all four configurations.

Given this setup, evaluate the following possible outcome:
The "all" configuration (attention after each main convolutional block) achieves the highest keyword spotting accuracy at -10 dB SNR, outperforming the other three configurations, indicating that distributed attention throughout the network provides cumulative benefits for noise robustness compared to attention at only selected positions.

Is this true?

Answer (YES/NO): YES